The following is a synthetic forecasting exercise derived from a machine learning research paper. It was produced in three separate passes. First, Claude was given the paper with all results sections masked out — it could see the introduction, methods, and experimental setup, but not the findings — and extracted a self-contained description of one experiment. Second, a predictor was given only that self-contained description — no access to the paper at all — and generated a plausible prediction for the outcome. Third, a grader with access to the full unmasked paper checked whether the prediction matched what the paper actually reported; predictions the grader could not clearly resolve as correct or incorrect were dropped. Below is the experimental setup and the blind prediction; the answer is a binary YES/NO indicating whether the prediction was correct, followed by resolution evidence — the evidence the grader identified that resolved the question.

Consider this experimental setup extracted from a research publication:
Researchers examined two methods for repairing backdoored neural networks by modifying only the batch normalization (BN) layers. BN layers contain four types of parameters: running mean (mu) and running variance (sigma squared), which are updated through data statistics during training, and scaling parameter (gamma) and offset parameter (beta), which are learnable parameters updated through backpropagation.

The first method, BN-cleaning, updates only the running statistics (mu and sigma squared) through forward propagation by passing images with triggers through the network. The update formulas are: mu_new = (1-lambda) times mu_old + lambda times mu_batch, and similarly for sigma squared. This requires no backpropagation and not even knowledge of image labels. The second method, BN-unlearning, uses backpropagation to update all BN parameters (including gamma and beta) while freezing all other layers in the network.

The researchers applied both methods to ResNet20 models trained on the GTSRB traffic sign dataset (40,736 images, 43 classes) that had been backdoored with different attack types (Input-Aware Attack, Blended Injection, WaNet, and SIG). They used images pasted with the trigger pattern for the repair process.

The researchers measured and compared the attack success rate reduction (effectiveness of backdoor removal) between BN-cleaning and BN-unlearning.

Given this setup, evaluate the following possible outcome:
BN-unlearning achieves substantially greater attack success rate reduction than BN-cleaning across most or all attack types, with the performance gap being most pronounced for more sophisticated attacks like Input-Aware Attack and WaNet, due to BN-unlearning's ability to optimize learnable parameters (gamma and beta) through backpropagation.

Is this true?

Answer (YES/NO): NO